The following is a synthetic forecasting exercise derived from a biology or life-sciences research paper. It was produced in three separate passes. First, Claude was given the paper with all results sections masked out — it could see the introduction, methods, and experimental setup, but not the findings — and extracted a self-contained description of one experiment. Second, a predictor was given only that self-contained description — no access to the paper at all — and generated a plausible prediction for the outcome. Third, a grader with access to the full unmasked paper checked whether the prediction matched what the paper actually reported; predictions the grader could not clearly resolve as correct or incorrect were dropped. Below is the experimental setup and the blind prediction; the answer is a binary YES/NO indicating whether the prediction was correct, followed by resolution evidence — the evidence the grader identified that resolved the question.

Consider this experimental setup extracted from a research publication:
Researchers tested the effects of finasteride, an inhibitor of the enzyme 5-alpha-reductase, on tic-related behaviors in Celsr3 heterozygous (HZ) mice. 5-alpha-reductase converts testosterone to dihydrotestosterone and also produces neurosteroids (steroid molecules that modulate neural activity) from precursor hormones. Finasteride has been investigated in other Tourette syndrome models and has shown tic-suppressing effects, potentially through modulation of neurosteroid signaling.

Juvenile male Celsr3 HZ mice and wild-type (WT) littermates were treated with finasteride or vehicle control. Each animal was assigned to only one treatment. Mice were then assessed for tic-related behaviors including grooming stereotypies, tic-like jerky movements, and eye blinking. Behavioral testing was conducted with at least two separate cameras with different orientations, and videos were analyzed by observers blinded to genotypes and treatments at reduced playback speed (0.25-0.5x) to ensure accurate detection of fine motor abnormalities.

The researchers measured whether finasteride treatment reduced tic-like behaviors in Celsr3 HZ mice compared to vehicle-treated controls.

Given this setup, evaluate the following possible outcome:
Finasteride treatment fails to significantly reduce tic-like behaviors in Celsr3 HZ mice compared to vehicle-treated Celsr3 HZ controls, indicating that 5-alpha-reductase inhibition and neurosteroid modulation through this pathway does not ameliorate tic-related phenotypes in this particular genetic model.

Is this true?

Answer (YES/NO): NO